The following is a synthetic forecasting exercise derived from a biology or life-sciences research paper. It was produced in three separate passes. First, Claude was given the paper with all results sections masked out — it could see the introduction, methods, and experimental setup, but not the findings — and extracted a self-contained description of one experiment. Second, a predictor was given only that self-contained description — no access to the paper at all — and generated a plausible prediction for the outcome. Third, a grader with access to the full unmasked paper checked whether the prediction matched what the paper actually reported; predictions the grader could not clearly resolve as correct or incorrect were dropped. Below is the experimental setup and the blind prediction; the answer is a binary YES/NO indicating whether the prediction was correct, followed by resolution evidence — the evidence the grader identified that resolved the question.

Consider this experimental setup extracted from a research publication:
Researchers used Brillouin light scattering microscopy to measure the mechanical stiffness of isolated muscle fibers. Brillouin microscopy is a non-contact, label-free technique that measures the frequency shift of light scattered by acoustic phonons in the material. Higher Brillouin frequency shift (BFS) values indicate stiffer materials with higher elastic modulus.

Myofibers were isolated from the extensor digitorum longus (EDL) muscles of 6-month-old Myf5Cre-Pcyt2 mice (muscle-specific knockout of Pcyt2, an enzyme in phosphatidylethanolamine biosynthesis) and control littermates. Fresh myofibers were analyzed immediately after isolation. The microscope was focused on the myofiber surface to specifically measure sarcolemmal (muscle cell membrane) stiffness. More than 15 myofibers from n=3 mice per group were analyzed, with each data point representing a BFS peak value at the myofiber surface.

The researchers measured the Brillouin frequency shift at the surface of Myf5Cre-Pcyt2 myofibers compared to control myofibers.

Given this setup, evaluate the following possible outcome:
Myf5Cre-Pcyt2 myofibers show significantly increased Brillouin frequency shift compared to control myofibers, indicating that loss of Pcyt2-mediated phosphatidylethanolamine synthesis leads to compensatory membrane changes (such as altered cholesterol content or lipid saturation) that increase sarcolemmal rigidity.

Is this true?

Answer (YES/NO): NO